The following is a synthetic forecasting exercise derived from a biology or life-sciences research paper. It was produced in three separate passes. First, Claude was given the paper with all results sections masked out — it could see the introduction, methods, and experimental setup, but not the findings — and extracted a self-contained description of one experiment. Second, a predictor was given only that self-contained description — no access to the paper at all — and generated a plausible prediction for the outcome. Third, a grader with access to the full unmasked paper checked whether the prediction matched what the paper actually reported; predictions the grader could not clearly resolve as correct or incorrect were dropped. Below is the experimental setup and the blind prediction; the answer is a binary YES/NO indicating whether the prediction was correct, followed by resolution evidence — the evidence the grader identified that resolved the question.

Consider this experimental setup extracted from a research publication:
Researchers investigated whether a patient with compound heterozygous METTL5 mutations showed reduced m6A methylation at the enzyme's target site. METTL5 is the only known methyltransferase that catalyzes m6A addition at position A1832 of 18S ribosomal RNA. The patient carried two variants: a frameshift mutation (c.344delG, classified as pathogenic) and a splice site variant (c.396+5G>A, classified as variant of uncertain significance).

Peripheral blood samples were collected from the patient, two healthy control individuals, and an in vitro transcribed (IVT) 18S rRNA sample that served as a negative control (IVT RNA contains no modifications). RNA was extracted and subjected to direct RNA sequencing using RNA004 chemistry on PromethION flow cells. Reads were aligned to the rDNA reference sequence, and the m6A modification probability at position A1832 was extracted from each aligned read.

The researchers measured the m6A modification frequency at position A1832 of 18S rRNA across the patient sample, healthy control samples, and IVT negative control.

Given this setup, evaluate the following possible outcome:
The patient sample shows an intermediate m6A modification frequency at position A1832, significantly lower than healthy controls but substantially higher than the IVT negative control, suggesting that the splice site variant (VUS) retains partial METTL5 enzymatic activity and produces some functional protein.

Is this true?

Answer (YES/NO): NO